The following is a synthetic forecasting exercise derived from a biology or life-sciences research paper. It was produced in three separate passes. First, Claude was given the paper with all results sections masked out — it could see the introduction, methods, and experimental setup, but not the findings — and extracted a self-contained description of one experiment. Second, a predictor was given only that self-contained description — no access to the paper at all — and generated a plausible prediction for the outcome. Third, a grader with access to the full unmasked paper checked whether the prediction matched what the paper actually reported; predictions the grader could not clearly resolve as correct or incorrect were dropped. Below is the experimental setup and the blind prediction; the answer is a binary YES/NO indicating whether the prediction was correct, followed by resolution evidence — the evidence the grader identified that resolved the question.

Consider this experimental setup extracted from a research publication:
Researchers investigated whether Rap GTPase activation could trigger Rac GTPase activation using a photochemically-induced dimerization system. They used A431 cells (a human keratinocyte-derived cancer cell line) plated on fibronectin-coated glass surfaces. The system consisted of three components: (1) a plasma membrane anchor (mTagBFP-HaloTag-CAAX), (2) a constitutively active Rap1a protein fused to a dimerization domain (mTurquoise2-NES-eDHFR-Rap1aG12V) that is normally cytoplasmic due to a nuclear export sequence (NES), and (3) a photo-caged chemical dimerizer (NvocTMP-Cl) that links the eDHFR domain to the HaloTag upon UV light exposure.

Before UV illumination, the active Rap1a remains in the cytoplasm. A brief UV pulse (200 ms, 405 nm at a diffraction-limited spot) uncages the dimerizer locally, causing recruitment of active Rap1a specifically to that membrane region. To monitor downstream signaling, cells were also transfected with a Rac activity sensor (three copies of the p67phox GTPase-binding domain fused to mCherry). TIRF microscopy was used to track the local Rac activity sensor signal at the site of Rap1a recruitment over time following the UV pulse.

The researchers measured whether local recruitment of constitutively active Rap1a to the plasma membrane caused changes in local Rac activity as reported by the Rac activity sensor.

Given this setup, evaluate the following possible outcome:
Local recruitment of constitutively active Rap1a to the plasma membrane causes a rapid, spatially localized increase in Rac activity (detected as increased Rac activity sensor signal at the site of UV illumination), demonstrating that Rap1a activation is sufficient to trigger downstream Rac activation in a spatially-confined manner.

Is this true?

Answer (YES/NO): YES